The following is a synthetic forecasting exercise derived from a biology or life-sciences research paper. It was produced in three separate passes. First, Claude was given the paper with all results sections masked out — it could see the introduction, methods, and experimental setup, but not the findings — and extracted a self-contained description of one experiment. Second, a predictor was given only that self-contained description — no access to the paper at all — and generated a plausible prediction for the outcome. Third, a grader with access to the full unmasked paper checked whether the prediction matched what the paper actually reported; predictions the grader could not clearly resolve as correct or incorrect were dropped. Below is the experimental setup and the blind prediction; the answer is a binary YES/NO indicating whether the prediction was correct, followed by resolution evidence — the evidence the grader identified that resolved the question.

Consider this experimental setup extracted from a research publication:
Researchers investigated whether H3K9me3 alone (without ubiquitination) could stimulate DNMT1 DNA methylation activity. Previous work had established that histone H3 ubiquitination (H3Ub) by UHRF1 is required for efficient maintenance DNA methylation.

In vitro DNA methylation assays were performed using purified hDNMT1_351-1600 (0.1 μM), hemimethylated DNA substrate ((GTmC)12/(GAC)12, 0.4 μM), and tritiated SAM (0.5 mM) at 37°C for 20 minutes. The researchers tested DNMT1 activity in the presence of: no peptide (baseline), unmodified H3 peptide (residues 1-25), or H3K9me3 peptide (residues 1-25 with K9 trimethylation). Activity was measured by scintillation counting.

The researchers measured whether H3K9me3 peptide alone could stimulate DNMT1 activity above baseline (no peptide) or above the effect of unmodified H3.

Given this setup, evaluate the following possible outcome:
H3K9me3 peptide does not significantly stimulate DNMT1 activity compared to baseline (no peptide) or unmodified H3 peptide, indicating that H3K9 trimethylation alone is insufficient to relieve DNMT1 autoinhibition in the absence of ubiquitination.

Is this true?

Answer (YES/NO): NO